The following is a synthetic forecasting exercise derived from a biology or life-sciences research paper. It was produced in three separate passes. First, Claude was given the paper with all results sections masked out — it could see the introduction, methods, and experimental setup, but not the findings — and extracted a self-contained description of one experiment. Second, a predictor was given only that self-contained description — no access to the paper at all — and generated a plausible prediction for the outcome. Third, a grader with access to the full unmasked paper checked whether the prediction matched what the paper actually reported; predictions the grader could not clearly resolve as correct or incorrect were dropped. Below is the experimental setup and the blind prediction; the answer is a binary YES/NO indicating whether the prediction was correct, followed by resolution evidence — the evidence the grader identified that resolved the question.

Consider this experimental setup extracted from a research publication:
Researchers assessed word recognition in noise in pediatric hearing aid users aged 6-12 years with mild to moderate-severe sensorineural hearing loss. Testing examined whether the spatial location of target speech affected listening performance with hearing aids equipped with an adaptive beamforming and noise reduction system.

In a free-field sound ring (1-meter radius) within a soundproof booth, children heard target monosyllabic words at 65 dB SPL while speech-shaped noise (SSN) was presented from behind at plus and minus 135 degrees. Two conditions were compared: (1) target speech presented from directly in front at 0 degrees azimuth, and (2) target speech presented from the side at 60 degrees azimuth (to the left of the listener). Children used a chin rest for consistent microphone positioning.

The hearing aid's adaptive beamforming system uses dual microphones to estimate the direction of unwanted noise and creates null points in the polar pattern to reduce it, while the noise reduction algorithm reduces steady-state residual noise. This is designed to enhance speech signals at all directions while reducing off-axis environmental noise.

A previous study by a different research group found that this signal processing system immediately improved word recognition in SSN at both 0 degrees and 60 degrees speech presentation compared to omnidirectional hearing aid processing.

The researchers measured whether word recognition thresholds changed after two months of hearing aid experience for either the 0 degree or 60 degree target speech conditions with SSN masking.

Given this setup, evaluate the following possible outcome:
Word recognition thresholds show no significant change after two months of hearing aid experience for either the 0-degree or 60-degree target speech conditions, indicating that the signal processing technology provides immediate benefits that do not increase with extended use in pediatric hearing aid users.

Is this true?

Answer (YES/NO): YES